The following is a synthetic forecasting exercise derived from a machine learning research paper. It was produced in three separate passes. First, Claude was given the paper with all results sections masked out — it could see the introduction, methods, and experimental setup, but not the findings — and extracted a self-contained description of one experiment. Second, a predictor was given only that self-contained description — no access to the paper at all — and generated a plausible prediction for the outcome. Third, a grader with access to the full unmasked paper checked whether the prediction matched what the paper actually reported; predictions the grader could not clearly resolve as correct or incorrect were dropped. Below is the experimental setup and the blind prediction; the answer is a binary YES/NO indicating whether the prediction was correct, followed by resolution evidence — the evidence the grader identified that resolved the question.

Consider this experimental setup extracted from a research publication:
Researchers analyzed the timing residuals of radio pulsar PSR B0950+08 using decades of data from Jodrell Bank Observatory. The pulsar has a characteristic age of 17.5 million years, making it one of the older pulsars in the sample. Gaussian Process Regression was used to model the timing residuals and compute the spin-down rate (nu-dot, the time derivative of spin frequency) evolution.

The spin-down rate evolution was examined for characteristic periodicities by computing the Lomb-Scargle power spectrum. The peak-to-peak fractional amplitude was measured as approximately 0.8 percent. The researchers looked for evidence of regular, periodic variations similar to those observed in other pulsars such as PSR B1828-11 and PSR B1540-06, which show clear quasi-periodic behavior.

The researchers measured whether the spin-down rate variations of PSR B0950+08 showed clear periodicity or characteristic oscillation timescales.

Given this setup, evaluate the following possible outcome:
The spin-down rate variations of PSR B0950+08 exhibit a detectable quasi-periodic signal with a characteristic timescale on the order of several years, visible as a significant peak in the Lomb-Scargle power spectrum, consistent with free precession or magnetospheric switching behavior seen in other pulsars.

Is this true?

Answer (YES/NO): NO